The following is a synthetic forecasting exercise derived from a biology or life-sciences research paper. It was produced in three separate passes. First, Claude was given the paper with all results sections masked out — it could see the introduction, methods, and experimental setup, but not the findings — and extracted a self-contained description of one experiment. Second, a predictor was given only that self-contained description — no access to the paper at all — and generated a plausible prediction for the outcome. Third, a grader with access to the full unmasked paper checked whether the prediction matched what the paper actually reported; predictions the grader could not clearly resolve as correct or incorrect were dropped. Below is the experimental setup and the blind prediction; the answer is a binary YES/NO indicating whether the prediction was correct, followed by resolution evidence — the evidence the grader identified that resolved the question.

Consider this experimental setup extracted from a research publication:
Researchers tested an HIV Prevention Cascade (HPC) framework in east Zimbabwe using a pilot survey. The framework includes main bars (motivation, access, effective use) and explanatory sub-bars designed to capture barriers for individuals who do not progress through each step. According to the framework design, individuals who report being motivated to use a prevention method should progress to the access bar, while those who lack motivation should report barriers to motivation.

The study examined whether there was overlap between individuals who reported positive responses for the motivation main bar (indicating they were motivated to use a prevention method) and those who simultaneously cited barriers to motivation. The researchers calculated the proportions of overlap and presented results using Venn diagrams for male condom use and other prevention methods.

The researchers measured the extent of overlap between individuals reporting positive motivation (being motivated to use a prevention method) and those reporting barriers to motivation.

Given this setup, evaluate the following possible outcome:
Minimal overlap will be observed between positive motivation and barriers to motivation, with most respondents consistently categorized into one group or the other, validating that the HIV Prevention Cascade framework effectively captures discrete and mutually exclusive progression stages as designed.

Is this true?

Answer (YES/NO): NO